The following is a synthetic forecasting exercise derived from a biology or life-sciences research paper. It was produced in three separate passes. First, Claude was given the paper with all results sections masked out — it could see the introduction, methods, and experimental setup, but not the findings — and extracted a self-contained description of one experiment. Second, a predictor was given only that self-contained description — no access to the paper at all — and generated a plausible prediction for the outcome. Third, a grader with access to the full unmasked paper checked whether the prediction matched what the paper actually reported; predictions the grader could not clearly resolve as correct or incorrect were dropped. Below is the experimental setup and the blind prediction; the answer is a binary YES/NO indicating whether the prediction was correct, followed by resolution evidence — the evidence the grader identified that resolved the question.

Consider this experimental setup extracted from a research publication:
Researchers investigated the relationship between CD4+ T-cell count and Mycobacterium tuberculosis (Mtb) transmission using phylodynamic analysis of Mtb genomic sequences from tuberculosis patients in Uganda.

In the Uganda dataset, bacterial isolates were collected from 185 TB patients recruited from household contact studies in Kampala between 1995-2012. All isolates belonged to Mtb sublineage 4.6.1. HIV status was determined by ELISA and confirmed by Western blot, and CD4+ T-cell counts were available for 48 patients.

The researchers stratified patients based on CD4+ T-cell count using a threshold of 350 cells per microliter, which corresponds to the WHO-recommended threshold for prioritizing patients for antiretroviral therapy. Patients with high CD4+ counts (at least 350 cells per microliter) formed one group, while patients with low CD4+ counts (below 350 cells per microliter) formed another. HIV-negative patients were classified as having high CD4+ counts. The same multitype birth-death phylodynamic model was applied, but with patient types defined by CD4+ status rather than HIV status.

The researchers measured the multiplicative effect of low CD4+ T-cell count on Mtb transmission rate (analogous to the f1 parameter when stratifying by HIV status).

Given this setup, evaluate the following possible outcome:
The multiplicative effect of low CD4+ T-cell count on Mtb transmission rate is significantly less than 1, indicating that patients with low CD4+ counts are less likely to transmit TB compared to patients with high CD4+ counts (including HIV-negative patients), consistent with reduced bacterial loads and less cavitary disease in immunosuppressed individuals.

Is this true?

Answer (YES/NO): YES